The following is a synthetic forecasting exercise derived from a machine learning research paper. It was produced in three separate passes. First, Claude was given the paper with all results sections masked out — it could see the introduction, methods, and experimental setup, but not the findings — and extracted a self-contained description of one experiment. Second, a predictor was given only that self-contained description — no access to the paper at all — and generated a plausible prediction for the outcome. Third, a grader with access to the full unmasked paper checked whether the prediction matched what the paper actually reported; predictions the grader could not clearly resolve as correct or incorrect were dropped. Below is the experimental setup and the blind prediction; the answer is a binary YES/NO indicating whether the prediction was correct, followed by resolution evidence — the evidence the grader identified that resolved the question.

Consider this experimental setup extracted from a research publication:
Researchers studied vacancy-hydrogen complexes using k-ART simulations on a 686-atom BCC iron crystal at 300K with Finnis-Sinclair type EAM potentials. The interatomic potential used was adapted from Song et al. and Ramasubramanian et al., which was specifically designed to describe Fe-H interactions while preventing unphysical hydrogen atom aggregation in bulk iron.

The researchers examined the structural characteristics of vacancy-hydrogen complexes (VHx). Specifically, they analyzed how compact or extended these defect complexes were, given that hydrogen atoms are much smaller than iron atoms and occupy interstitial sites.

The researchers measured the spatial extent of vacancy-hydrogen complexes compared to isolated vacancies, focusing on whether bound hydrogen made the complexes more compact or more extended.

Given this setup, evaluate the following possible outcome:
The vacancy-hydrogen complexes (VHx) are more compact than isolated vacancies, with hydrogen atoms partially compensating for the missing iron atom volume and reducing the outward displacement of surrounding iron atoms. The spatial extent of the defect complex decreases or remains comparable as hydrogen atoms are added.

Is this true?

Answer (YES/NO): NO